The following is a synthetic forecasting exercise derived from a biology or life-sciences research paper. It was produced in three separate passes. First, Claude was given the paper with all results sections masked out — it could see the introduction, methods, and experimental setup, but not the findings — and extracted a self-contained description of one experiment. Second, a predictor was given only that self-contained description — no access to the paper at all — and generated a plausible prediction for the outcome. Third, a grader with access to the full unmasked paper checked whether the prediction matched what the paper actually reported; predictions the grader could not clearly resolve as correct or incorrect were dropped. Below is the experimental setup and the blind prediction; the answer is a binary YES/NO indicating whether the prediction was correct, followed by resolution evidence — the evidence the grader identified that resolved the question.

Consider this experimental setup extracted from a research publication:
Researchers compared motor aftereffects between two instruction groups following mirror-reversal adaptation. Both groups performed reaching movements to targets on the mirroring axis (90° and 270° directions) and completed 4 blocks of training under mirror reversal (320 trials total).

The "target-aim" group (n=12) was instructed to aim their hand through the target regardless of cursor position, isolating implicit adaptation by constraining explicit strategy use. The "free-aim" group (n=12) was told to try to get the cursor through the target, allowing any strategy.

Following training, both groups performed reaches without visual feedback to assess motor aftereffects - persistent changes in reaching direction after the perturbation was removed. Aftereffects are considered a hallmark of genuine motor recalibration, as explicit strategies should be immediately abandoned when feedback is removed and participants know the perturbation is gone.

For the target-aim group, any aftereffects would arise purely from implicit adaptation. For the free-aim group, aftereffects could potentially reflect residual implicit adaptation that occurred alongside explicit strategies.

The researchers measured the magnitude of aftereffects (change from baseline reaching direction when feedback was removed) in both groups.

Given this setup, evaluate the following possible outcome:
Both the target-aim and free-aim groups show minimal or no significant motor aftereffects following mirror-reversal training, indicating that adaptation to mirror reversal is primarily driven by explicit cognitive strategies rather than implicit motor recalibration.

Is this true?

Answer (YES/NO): NO